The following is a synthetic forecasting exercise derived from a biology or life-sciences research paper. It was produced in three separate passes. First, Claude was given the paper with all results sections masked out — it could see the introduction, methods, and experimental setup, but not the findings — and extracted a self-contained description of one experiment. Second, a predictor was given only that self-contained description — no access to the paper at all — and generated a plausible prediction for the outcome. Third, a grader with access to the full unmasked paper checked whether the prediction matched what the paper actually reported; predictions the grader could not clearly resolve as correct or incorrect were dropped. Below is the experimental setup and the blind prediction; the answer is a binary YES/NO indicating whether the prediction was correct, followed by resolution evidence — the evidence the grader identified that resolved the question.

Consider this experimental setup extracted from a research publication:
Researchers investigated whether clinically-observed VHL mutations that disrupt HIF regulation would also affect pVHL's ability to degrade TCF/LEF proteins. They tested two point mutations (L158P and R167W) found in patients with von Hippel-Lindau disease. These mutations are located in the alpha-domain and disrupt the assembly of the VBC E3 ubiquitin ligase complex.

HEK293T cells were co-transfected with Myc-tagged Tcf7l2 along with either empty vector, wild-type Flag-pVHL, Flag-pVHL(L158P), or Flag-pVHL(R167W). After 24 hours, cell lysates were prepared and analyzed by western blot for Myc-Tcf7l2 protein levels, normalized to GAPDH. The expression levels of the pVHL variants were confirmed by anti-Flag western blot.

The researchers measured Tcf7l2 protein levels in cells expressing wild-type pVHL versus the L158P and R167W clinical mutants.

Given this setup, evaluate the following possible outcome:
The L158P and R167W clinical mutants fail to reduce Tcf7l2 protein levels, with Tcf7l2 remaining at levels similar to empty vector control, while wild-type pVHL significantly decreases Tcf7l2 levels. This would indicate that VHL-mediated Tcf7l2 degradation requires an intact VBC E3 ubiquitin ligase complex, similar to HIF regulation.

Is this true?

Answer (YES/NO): NO